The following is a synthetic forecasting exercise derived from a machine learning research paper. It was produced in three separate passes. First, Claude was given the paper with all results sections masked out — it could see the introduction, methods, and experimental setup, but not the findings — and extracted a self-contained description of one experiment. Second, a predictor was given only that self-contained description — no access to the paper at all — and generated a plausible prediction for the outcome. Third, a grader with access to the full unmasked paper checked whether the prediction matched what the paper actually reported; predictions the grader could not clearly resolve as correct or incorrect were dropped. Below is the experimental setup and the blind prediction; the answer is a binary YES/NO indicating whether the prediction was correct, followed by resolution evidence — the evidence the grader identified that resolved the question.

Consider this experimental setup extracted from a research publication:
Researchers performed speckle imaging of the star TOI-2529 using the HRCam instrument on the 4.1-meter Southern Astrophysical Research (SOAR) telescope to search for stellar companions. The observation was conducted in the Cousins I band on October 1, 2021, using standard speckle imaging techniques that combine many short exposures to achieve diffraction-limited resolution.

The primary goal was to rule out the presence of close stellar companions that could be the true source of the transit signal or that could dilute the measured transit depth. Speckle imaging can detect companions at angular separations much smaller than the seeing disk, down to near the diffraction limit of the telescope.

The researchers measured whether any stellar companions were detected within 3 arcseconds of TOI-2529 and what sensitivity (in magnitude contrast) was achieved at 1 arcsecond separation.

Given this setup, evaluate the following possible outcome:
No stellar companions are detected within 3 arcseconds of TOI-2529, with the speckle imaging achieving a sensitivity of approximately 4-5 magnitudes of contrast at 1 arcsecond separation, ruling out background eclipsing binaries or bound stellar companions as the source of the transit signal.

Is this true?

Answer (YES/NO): NO